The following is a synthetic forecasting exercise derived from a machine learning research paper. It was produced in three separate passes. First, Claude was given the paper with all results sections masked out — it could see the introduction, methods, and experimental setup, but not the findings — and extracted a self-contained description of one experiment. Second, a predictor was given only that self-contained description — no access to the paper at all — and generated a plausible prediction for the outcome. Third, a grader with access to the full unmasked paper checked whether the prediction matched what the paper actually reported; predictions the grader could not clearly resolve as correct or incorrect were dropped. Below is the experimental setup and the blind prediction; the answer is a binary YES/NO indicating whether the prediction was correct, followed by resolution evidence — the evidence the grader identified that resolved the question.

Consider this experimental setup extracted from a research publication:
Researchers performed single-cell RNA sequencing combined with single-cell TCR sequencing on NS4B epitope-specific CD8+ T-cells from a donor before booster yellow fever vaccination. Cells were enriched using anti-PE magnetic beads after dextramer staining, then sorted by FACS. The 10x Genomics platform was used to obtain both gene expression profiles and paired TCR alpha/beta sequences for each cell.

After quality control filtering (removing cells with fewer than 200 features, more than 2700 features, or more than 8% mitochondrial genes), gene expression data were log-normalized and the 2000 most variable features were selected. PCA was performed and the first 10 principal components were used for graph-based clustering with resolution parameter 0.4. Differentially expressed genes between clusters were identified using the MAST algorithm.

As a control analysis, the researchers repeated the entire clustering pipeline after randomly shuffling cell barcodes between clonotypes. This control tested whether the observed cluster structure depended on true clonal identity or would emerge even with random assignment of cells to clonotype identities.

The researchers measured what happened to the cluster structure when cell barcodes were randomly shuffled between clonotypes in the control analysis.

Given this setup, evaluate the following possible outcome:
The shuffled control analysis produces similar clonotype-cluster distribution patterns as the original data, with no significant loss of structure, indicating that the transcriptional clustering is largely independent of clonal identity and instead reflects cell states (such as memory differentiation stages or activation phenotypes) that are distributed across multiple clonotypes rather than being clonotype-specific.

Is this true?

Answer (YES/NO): NO